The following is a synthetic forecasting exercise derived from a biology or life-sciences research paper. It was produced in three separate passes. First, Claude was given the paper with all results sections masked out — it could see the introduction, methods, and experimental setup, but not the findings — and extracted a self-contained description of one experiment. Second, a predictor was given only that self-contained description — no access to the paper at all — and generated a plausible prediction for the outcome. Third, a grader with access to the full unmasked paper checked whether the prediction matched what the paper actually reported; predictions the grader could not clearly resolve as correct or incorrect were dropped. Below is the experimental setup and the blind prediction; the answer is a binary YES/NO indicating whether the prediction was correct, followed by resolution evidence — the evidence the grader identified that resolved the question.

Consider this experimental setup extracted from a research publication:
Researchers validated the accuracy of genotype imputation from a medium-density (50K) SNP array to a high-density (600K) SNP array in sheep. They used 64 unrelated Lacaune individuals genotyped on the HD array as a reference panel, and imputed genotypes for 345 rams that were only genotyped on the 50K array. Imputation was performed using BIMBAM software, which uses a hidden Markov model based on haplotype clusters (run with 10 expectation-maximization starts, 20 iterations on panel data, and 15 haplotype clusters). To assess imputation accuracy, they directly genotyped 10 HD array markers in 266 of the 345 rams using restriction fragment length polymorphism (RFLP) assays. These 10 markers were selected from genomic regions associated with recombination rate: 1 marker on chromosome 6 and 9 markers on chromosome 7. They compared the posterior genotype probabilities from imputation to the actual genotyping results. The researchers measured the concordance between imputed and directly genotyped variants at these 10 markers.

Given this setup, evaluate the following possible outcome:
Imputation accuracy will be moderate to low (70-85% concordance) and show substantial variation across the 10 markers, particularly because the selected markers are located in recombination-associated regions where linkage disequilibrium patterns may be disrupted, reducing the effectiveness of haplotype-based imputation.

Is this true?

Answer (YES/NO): NO